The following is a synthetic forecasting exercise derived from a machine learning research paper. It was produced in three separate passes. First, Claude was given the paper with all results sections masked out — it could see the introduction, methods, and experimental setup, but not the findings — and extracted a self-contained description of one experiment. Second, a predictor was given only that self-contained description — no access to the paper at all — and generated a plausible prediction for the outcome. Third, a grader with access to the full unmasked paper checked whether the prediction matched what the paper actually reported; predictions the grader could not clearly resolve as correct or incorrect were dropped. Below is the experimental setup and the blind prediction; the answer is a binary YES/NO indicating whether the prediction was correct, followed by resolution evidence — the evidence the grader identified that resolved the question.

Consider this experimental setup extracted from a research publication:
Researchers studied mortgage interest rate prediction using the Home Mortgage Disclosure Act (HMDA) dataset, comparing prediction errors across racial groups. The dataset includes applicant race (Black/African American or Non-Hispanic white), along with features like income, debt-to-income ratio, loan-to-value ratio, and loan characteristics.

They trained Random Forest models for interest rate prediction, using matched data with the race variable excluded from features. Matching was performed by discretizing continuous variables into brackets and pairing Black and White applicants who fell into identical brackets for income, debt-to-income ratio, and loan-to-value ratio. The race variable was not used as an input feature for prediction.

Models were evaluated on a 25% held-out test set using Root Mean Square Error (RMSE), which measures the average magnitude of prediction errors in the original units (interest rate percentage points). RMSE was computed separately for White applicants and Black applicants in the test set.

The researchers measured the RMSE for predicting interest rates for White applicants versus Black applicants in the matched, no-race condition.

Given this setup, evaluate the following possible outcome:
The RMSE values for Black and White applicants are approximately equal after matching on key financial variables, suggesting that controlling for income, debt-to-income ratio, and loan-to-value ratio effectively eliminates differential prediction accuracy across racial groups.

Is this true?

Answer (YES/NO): NO